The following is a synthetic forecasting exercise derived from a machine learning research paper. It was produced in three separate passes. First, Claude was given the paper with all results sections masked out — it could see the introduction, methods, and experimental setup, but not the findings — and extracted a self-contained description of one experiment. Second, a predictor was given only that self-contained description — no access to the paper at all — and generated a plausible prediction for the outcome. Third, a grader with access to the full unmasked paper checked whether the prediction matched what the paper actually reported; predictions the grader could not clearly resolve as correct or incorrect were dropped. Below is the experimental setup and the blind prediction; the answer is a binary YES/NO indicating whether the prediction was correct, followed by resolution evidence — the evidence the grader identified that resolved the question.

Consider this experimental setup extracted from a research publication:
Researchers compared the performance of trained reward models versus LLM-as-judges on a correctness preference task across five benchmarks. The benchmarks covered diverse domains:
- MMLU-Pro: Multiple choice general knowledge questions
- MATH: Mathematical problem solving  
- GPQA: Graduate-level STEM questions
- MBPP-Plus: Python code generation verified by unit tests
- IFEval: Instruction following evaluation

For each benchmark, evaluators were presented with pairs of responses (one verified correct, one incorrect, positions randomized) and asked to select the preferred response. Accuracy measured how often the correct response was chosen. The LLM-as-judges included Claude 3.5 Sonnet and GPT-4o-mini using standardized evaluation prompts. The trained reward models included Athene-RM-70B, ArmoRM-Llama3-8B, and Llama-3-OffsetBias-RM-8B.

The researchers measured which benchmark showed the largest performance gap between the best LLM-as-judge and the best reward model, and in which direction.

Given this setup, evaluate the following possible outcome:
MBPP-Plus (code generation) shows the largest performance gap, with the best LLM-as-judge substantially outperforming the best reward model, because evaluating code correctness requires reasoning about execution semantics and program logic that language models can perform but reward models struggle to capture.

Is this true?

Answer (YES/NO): NO